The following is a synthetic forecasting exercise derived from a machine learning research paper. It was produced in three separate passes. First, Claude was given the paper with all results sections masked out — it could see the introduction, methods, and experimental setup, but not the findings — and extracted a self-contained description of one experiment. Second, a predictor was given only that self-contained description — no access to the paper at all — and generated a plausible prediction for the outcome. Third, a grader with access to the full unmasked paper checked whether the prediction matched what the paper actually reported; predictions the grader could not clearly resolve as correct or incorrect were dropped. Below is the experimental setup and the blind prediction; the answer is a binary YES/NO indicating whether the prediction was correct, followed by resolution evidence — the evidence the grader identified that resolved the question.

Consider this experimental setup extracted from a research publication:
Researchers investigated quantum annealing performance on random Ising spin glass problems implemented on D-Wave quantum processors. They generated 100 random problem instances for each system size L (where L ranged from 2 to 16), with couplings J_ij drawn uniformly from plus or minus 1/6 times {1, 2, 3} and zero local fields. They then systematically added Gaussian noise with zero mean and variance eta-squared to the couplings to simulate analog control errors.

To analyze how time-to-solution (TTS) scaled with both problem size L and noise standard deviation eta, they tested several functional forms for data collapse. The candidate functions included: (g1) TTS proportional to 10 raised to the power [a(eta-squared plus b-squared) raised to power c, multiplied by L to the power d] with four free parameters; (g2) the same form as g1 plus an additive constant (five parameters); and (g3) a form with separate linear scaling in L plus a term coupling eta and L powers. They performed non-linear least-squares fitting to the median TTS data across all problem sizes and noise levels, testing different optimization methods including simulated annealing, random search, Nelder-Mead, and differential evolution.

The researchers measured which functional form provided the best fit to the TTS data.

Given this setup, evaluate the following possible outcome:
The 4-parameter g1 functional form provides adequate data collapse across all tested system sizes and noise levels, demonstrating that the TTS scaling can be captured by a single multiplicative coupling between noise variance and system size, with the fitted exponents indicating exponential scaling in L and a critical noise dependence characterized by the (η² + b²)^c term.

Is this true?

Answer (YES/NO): YES